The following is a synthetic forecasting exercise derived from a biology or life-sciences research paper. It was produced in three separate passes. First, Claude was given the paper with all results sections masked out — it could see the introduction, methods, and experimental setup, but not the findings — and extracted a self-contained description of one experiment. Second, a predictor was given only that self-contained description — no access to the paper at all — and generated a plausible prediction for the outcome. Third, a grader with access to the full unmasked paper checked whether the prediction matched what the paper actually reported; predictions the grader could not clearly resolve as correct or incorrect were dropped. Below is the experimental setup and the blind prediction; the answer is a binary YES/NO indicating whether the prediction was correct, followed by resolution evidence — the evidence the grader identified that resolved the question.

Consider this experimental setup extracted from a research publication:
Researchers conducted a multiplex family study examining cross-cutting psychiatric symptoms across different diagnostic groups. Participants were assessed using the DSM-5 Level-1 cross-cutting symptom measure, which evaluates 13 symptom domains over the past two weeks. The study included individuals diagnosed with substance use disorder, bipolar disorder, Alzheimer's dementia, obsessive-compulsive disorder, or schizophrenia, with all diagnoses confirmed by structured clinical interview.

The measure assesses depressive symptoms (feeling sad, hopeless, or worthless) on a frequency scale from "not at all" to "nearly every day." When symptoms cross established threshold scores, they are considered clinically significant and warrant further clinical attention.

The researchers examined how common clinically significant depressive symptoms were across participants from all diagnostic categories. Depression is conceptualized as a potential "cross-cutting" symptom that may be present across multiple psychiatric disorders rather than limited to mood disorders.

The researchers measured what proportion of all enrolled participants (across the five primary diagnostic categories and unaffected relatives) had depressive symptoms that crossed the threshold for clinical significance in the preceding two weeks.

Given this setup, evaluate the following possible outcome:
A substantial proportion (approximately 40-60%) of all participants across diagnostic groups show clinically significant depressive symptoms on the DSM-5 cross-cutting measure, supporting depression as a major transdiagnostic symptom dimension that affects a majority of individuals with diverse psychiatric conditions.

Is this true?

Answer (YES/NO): NO